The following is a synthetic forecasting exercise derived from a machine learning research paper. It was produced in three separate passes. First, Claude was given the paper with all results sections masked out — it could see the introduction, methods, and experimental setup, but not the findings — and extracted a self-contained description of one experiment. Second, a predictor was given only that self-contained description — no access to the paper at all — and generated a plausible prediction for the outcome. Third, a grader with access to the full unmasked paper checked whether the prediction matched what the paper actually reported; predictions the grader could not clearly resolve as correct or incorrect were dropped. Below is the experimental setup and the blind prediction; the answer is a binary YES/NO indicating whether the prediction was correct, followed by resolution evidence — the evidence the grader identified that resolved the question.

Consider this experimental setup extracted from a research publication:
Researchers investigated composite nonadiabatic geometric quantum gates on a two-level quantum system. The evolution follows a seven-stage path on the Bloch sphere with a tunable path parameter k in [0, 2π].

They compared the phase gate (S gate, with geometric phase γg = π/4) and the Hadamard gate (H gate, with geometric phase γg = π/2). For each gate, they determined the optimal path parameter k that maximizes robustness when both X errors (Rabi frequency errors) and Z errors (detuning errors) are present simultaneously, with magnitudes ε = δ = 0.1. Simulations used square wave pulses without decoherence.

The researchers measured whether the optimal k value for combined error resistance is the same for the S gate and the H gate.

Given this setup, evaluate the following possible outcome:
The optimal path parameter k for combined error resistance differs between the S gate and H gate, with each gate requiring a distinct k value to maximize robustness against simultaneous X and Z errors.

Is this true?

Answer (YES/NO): YES